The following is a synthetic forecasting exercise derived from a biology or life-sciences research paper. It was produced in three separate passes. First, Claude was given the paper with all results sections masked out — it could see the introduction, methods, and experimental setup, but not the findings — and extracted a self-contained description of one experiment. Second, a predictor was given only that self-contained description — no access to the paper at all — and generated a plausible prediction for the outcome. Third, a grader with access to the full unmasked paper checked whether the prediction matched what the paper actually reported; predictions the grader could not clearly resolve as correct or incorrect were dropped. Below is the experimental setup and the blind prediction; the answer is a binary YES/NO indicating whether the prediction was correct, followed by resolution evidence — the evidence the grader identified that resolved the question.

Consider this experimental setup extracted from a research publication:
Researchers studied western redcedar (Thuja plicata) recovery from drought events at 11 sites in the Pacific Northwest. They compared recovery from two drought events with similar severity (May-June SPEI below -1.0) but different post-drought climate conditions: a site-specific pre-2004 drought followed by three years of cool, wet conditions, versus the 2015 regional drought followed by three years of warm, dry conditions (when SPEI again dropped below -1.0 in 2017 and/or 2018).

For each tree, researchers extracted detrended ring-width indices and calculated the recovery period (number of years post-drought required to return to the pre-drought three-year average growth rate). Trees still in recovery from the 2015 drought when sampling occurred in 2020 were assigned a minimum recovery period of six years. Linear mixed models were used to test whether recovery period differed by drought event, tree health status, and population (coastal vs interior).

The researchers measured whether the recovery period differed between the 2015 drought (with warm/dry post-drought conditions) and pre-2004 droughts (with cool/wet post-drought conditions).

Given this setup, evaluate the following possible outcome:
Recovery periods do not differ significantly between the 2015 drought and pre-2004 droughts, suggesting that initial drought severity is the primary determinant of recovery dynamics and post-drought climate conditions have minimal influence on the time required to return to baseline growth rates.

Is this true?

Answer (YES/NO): NO